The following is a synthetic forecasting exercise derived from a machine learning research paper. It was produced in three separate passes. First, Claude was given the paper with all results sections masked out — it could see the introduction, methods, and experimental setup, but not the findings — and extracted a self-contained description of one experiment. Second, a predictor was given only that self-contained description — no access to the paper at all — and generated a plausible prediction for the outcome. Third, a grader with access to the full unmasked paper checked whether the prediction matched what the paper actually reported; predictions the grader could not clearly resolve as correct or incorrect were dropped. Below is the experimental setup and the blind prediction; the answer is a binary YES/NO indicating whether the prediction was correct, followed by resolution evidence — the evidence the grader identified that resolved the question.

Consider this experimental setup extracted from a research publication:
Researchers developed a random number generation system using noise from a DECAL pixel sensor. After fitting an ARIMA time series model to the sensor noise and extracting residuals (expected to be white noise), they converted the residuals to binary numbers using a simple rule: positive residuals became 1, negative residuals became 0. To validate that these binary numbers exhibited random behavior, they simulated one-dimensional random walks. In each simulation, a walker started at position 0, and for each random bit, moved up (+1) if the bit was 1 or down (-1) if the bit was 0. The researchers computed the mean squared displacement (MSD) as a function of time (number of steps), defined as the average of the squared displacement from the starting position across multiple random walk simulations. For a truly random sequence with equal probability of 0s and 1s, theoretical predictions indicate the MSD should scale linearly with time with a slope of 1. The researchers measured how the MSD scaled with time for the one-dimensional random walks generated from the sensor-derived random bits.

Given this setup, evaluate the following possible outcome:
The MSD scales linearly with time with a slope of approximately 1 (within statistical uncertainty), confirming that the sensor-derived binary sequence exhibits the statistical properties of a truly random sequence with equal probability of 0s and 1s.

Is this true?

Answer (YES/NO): YES